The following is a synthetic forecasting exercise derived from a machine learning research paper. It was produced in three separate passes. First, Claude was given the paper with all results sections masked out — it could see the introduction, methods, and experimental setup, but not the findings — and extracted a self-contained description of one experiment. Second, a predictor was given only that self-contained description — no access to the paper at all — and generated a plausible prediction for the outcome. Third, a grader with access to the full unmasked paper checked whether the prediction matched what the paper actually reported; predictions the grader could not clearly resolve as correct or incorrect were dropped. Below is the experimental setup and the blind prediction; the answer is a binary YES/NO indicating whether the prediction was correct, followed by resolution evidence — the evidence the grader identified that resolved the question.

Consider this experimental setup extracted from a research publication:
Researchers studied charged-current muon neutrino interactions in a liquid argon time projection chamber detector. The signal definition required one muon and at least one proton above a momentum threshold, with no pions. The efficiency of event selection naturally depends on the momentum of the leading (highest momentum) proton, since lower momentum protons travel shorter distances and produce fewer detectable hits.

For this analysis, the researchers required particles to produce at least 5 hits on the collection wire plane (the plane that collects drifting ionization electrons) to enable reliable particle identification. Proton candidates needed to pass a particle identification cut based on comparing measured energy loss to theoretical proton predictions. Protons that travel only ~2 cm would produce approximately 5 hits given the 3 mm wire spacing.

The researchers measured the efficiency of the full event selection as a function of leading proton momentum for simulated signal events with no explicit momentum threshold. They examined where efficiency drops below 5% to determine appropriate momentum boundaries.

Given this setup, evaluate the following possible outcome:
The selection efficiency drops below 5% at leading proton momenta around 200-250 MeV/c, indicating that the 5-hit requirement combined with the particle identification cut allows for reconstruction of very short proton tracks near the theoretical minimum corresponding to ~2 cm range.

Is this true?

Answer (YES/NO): NO